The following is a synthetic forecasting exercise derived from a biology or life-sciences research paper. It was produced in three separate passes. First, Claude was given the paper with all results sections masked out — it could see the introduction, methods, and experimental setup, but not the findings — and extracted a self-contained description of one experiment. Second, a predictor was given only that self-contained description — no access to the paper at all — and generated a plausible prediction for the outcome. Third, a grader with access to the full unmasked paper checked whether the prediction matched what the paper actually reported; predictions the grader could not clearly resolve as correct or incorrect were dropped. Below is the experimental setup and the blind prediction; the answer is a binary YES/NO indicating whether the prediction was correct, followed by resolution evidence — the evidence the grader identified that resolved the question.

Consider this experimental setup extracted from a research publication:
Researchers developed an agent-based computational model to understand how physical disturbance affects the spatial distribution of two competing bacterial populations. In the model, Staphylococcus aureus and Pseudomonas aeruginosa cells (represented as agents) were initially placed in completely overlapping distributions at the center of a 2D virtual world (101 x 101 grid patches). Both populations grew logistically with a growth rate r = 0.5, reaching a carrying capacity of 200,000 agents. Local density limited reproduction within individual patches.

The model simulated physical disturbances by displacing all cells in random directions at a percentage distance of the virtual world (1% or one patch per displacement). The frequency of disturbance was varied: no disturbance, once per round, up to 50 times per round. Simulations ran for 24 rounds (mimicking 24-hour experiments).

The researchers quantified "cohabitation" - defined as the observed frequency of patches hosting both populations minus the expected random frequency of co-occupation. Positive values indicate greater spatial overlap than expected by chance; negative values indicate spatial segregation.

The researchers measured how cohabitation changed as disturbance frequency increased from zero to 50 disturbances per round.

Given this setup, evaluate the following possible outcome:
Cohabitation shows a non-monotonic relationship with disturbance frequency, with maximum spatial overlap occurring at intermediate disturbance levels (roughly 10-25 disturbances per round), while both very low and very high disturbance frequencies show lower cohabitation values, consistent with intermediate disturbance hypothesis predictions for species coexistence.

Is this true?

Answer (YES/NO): NO